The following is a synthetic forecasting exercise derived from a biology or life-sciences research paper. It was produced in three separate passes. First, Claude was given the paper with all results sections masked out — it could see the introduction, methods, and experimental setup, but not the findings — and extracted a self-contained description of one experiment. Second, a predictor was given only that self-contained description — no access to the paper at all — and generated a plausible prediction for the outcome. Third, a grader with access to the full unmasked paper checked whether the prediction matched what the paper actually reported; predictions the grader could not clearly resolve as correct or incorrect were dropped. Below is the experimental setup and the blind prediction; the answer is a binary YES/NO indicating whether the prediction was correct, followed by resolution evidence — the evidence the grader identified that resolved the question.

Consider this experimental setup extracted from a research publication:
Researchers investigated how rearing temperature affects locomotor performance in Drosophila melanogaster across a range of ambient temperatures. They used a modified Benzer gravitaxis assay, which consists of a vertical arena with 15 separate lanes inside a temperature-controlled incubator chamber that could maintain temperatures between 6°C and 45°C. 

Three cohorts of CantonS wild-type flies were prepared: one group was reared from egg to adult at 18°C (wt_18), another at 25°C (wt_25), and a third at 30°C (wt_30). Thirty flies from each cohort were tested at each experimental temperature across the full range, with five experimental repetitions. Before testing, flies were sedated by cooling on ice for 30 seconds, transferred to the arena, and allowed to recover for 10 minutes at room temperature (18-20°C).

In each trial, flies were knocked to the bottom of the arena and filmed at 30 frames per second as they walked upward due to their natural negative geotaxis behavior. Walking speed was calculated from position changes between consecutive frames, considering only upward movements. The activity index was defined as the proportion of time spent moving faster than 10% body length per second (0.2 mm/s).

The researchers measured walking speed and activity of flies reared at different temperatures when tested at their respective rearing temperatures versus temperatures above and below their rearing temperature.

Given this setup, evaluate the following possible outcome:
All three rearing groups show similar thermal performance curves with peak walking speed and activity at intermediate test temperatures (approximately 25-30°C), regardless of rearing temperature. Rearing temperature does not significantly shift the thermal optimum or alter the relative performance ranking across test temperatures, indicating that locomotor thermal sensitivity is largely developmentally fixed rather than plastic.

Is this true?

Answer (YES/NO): NO